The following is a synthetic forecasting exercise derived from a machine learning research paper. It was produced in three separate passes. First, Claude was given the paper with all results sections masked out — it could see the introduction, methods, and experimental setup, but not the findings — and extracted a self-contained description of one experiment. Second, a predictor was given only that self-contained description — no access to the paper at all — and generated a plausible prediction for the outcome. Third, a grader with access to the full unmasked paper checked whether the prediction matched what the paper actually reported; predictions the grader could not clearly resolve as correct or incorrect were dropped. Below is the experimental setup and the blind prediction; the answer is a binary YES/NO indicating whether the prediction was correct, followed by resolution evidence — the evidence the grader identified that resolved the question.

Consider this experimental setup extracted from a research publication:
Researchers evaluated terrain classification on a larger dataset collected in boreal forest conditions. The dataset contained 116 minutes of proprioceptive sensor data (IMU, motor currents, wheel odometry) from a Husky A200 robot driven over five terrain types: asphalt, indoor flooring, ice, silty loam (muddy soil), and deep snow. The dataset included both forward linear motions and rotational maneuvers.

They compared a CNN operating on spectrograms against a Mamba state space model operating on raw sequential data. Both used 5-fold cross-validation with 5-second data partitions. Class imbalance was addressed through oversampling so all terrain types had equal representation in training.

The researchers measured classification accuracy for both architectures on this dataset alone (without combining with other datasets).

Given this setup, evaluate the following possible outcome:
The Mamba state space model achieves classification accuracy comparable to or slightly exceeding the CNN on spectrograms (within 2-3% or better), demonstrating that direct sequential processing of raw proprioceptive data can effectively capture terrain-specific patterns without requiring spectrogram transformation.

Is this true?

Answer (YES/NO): NO